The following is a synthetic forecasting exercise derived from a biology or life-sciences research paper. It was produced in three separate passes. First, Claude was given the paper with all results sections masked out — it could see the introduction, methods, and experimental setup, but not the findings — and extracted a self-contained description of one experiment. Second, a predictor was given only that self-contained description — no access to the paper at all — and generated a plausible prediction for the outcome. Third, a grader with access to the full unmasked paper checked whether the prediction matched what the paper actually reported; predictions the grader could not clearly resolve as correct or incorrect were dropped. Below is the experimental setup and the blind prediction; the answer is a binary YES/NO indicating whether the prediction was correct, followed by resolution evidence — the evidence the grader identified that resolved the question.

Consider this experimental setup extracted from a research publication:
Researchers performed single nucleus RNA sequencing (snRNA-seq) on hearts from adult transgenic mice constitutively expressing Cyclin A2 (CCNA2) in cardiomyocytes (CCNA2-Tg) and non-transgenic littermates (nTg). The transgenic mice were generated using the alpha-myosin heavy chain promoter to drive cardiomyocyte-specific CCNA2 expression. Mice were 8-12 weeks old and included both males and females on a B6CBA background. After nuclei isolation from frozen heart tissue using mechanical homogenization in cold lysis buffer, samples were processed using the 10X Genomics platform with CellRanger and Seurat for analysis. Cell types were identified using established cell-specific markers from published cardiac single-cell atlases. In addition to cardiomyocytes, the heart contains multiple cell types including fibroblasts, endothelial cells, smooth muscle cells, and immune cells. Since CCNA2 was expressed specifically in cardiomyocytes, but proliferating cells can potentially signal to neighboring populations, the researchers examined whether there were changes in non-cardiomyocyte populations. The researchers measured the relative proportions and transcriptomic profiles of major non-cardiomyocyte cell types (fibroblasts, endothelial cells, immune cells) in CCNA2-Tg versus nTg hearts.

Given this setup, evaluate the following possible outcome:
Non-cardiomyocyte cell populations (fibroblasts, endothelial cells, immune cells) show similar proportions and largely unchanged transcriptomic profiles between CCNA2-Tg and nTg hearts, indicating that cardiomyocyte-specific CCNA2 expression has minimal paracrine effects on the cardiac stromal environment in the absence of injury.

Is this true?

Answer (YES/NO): NO